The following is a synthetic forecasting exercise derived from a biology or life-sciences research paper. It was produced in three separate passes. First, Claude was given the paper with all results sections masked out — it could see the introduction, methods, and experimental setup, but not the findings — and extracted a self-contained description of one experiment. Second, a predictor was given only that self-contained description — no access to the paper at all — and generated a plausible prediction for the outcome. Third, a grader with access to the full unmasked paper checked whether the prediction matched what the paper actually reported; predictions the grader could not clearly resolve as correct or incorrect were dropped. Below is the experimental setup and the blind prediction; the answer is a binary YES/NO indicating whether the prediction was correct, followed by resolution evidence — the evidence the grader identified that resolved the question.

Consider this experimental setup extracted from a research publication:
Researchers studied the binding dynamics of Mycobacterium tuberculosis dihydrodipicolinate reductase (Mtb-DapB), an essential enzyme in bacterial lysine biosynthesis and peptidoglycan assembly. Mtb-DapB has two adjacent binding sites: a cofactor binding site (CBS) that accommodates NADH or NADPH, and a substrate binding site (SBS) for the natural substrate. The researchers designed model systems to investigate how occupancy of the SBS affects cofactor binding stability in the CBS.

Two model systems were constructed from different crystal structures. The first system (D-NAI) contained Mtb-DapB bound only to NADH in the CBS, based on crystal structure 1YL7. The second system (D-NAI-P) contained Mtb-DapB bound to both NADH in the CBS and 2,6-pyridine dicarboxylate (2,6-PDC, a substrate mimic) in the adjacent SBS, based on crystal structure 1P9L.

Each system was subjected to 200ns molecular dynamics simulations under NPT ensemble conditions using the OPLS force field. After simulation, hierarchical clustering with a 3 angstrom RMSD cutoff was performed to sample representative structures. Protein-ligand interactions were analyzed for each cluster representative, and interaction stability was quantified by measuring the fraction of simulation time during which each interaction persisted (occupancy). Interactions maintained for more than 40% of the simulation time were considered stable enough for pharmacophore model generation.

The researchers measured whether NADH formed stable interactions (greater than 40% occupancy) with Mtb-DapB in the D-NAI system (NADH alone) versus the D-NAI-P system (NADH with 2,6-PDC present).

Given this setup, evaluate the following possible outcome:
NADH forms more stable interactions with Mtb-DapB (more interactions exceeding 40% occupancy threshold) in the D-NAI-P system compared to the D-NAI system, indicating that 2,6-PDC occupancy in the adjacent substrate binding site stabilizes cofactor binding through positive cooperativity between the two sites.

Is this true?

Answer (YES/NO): YES